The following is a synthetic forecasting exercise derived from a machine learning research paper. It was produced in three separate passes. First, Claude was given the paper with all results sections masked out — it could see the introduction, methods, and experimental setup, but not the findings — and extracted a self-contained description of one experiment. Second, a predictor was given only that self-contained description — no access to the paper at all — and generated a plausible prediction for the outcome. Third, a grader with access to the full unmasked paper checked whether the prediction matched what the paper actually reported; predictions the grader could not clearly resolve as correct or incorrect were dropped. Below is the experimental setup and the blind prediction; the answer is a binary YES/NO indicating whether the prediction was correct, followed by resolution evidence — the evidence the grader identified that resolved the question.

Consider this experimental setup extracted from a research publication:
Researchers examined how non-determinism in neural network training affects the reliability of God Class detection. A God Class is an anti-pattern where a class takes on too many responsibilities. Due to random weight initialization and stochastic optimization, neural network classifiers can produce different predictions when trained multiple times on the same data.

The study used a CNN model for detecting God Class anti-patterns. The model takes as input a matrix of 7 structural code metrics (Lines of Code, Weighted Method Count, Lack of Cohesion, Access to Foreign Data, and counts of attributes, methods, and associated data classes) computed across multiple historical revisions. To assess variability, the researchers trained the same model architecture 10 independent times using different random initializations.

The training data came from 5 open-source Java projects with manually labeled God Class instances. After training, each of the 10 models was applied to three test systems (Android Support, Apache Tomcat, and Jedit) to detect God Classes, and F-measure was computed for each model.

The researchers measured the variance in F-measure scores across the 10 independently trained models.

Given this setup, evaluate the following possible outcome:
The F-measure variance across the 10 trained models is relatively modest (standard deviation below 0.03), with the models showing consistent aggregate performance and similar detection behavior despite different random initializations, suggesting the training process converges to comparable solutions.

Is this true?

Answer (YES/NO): NO